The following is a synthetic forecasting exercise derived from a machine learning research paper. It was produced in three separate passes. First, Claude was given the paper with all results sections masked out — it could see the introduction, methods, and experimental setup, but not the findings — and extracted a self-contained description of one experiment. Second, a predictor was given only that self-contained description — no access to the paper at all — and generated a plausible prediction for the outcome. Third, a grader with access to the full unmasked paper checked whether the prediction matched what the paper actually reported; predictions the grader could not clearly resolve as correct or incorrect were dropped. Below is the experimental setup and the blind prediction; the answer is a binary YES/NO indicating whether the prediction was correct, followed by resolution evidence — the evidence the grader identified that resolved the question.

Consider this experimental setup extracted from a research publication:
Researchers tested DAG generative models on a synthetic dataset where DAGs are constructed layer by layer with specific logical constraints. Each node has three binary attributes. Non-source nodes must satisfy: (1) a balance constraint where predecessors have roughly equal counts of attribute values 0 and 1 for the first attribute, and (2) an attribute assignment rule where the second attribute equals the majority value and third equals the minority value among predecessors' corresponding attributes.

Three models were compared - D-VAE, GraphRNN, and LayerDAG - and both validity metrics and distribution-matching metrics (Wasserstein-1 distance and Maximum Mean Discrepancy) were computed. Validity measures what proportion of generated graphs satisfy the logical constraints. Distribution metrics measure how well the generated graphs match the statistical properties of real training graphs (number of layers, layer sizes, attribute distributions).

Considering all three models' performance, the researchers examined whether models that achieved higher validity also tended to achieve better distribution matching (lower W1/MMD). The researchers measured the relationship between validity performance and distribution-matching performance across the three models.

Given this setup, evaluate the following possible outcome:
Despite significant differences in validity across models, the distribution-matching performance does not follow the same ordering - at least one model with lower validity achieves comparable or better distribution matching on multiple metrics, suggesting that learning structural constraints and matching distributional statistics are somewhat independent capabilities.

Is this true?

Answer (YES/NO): NO